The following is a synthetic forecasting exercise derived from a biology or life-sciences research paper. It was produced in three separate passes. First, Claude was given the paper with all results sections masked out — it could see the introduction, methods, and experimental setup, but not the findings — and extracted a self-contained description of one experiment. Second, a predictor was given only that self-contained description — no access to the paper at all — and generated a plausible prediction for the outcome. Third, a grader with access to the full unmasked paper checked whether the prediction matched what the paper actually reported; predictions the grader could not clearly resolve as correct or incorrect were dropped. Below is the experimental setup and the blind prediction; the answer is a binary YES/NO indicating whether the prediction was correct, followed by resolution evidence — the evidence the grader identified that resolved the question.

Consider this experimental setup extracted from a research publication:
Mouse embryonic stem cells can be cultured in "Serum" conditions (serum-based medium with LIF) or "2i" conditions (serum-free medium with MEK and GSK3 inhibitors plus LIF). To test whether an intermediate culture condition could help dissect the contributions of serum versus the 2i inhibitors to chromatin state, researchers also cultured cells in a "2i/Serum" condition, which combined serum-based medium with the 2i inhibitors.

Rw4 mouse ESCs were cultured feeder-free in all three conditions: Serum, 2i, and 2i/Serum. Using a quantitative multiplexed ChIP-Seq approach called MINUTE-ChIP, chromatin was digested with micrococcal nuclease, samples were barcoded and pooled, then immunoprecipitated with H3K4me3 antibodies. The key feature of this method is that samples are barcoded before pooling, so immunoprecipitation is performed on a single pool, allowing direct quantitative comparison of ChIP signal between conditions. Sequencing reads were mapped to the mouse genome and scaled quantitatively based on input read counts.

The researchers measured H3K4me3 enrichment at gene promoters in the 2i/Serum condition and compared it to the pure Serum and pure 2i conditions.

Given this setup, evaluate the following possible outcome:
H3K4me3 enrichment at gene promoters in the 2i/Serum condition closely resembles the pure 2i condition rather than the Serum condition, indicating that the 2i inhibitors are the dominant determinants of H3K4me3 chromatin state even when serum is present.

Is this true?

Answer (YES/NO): NO